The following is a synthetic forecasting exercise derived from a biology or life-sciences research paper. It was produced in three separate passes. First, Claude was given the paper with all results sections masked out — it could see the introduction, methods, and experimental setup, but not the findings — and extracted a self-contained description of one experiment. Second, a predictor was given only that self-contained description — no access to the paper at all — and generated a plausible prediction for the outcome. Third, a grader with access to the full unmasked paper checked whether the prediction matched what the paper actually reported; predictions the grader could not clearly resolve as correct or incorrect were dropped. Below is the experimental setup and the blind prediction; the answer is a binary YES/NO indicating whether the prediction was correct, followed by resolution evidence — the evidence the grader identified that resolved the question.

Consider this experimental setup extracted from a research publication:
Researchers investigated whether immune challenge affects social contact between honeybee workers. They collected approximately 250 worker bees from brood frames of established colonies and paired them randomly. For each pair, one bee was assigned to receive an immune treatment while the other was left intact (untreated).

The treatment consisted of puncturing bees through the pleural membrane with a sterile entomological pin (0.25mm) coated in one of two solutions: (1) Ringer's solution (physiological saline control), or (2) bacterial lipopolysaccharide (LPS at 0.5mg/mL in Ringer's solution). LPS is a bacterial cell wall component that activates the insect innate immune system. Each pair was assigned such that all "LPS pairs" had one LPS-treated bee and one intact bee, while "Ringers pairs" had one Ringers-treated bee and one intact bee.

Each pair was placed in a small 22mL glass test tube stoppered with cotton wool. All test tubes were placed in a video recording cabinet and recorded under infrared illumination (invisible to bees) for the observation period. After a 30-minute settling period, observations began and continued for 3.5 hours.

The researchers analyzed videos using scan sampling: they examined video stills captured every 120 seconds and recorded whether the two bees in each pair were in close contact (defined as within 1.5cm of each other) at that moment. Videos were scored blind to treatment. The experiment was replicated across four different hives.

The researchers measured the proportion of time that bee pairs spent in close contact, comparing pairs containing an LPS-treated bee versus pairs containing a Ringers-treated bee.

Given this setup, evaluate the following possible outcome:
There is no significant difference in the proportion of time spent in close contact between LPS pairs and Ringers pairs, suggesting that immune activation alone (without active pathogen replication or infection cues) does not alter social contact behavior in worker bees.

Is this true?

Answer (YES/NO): NO